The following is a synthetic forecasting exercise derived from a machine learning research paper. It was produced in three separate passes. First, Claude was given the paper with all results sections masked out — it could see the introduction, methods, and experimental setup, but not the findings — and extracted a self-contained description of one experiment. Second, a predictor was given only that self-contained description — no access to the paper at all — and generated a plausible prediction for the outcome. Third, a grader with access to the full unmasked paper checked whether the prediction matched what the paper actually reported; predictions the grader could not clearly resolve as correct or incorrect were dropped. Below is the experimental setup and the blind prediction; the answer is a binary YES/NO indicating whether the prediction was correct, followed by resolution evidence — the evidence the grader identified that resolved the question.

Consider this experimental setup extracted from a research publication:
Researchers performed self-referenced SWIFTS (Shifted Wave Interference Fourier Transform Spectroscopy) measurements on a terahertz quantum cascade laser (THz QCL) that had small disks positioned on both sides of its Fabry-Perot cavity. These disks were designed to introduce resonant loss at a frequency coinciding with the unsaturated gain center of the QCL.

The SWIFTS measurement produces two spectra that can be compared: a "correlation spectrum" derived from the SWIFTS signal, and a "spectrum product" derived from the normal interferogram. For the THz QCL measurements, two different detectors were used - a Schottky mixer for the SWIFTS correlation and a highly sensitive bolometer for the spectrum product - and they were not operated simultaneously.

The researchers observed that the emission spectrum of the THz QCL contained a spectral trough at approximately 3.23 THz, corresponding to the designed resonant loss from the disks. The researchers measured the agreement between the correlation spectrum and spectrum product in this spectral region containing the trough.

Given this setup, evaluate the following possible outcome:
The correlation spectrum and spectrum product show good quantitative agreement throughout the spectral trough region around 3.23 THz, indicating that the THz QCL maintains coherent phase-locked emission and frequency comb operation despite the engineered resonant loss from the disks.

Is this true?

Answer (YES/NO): NO